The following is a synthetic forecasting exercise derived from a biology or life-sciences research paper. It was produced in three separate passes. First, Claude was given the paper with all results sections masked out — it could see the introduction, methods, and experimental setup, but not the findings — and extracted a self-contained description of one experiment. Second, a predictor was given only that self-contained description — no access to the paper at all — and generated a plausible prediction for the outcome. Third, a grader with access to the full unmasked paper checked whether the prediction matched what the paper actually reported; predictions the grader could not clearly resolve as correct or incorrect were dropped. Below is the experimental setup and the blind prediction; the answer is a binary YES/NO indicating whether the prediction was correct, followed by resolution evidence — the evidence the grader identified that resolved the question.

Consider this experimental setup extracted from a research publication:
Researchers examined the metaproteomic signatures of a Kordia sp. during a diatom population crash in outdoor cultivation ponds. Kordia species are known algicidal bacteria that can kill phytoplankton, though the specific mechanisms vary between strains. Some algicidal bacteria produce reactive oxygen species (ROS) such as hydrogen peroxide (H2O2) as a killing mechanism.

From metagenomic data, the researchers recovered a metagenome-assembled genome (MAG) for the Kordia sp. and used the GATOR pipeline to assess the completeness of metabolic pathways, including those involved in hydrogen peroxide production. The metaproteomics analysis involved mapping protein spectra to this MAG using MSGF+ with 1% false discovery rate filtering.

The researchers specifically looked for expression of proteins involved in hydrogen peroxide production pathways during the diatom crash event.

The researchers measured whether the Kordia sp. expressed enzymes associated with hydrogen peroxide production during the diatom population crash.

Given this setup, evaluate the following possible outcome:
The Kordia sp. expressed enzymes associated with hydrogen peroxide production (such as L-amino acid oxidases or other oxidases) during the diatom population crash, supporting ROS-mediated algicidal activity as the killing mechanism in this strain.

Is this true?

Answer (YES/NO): NO